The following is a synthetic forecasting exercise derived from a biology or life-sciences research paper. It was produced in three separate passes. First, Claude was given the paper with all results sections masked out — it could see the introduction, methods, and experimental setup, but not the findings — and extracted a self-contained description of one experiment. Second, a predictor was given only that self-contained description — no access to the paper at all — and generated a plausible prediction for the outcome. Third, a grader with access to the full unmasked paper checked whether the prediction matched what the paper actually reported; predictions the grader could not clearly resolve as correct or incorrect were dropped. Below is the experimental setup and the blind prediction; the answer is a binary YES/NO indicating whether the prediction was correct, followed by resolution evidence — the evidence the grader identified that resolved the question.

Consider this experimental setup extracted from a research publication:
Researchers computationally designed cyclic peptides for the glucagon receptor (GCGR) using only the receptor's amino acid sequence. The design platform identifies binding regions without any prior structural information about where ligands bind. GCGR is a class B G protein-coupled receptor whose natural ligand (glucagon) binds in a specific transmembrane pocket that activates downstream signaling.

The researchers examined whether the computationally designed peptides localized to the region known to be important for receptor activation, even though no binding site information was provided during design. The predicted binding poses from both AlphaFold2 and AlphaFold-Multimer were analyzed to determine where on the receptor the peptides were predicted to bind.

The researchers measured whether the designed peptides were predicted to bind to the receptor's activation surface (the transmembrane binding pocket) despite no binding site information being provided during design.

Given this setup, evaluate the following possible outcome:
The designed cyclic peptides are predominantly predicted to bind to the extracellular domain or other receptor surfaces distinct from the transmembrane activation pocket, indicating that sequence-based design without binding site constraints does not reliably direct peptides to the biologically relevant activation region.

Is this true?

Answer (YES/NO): NO